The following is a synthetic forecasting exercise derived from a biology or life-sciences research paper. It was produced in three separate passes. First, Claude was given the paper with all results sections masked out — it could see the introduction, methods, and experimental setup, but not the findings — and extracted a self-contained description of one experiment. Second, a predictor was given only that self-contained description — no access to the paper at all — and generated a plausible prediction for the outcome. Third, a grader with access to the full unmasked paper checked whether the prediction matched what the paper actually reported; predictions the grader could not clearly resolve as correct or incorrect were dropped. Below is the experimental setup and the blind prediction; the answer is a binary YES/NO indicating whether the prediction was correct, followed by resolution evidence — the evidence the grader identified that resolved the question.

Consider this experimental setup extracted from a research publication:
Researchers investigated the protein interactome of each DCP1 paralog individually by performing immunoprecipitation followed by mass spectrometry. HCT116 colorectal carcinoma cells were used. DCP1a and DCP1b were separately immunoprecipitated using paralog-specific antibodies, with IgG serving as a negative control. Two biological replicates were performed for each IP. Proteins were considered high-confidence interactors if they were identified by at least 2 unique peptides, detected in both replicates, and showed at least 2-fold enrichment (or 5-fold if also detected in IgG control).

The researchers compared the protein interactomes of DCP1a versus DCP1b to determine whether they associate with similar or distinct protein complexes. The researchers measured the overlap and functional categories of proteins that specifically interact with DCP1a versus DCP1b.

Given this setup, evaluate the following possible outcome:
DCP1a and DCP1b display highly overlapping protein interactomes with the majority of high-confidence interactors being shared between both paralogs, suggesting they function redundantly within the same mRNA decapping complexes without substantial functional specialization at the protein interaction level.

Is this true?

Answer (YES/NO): NO